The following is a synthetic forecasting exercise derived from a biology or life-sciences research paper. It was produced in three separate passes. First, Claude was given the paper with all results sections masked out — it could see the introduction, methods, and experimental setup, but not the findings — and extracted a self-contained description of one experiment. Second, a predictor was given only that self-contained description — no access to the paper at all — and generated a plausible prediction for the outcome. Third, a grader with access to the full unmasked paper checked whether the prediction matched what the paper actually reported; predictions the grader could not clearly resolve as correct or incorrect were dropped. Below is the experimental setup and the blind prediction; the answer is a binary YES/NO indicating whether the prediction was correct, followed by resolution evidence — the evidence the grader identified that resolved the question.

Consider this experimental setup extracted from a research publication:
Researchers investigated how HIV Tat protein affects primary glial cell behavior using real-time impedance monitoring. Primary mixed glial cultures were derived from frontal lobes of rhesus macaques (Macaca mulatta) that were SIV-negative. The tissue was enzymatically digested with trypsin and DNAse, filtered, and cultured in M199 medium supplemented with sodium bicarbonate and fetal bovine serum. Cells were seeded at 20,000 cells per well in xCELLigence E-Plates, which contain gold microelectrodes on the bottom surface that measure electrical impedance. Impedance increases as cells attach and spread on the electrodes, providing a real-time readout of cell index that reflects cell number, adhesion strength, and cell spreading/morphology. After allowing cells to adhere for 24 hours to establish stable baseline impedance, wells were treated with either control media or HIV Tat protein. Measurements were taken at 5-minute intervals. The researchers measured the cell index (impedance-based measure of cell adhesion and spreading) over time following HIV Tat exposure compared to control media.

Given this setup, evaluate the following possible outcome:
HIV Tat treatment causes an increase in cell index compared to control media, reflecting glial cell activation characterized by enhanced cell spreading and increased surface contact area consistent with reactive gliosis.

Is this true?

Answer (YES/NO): NO